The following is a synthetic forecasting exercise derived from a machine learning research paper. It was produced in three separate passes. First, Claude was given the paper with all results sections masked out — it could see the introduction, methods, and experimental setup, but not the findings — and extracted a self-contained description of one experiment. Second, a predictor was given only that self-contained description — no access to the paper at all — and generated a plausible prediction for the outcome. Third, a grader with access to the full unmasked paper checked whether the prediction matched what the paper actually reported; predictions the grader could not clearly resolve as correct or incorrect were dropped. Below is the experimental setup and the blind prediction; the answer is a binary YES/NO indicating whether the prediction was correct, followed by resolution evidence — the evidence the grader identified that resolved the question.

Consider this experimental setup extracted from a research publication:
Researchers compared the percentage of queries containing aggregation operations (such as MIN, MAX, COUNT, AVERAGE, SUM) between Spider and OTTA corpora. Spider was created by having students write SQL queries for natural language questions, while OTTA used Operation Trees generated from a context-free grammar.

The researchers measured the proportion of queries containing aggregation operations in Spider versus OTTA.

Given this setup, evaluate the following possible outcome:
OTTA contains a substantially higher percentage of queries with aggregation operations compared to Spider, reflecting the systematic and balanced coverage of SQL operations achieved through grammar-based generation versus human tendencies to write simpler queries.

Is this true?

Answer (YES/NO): NO